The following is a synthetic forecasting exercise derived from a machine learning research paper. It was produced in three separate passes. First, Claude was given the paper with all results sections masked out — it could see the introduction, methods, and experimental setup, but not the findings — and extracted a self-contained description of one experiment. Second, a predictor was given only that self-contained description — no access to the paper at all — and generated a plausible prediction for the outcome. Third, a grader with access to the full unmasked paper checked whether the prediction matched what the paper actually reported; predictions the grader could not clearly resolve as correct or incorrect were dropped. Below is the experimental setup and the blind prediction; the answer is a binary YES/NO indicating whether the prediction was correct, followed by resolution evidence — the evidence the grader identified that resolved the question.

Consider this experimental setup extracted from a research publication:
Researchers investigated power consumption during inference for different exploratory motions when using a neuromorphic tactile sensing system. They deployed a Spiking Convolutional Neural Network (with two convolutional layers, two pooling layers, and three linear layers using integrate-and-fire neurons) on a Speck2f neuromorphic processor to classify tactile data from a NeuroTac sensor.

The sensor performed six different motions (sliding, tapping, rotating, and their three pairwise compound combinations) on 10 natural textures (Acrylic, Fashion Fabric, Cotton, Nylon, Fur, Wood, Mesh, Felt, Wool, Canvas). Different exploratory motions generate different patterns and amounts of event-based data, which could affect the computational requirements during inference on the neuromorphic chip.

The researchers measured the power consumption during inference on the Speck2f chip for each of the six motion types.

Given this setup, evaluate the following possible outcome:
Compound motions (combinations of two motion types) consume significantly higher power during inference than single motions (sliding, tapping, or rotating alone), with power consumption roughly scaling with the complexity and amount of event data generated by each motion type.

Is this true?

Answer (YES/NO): NO